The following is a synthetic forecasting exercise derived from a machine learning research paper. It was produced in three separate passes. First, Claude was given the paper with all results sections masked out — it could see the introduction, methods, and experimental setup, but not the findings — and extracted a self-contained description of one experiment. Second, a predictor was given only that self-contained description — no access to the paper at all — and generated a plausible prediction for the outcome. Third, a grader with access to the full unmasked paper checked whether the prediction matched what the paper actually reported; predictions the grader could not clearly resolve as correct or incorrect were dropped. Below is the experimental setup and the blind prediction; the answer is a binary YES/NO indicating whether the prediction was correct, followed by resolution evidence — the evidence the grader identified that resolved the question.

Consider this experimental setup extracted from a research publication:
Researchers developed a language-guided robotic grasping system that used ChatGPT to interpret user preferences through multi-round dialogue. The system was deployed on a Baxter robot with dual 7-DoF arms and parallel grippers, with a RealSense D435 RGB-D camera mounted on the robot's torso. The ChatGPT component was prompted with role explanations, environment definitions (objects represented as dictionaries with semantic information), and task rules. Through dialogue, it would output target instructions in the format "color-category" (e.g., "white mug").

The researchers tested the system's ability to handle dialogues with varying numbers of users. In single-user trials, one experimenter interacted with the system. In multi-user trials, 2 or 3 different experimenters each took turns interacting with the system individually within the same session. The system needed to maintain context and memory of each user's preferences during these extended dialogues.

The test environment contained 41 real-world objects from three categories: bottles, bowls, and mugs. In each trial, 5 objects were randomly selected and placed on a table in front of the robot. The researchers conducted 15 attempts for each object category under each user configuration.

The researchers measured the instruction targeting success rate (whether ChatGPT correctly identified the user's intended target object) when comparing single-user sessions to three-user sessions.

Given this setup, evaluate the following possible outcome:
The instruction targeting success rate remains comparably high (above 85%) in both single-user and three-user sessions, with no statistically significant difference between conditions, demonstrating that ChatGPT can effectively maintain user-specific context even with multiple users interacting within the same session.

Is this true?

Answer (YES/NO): NO